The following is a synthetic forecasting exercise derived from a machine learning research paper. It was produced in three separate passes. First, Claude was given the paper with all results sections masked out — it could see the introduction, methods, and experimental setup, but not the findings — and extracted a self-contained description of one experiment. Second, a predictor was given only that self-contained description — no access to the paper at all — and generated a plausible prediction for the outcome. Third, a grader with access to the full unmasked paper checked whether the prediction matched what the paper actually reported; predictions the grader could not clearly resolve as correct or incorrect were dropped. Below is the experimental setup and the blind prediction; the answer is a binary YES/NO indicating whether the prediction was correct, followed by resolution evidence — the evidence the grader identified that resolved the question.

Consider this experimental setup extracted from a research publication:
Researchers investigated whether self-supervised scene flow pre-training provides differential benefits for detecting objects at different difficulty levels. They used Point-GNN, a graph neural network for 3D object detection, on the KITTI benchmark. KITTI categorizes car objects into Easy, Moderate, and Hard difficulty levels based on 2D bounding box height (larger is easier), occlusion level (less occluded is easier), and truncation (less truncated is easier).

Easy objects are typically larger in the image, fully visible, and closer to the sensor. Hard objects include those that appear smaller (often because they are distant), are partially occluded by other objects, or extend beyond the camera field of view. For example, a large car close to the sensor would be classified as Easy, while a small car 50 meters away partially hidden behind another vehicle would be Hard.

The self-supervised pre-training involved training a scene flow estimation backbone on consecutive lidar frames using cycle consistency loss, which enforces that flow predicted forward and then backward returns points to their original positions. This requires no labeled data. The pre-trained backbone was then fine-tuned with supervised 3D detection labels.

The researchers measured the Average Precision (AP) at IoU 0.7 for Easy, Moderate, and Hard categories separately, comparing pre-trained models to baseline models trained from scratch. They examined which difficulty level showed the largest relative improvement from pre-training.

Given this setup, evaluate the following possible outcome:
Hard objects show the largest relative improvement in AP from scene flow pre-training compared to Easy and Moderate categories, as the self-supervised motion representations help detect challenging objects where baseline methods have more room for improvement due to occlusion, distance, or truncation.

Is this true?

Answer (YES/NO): YES